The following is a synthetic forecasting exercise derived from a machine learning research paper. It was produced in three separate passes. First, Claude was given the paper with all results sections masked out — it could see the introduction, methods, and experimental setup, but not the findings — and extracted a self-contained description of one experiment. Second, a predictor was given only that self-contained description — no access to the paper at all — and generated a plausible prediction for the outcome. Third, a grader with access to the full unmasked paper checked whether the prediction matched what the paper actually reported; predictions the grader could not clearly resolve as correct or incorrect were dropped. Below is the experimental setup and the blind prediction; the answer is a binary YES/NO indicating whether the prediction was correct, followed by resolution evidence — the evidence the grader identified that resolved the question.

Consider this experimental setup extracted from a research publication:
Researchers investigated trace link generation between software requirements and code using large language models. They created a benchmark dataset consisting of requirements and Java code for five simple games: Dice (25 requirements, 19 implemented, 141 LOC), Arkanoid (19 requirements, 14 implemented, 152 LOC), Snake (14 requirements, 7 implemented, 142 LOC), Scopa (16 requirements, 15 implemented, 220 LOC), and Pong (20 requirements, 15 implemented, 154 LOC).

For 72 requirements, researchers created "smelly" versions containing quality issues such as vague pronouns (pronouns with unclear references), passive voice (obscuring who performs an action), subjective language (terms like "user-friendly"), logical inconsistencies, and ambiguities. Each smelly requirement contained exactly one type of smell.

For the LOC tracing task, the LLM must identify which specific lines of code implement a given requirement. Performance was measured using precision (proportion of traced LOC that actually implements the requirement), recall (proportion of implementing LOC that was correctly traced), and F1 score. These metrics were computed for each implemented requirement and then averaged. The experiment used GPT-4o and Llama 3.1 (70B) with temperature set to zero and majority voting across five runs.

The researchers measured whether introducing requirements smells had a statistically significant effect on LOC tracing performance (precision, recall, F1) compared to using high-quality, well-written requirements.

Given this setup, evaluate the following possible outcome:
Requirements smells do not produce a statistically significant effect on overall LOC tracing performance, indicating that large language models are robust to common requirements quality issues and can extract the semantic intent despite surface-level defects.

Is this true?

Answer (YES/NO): YES